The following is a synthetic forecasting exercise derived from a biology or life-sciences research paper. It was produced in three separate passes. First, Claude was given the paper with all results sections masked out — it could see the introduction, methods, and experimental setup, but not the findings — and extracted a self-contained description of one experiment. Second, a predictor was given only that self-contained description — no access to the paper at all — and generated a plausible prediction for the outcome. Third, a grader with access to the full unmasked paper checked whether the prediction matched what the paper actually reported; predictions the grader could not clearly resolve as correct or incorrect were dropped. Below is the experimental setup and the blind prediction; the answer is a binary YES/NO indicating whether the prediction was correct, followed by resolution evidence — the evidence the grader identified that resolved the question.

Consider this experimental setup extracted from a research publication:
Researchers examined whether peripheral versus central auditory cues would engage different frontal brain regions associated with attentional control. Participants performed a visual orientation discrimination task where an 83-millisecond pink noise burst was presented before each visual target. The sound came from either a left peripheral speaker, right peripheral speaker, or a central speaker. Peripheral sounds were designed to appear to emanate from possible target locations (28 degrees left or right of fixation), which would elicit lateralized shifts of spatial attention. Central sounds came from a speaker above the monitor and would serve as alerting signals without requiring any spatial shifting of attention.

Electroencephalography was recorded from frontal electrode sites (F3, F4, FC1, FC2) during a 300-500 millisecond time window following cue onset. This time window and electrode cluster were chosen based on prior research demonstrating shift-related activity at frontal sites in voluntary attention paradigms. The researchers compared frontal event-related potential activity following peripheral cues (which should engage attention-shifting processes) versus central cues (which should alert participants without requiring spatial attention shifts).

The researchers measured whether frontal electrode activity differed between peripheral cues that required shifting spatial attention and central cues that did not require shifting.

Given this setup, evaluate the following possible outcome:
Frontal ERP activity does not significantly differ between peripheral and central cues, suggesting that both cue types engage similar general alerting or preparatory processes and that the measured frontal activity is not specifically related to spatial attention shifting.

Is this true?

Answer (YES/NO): NO